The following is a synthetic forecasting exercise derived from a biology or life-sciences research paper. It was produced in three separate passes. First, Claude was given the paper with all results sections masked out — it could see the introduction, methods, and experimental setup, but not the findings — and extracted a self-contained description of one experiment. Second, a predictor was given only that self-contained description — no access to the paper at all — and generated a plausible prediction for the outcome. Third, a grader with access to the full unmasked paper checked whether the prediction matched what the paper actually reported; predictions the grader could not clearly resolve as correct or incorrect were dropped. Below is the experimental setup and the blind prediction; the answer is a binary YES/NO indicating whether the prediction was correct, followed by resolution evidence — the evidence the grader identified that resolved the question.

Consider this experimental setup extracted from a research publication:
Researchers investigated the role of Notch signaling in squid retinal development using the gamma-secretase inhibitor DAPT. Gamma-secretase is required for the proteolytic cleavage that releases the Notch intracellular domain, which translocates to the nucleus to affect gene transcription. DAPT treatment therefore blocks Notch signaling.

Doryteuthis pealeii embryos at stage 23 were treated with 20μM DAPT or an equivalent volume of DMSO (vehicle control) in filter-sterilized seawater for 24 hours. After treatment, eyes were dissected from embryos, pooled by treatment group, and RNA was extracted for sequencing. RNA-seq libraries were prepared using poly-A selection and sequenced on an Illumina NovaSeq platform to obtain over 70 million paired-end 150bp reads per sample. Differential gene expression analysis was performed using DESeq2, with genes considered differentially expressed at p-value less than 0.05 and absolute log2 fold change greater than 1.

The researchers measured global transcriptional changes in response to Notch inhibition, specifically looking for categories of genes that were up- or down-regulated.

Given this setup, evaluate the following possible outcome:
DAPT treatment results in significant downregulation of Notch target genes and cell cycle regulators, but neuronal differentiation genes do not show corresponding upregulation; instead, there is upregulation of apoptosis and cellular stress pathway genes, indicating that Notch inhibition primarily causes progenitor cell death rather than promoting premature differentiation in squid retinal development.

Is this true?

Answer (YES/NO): NO